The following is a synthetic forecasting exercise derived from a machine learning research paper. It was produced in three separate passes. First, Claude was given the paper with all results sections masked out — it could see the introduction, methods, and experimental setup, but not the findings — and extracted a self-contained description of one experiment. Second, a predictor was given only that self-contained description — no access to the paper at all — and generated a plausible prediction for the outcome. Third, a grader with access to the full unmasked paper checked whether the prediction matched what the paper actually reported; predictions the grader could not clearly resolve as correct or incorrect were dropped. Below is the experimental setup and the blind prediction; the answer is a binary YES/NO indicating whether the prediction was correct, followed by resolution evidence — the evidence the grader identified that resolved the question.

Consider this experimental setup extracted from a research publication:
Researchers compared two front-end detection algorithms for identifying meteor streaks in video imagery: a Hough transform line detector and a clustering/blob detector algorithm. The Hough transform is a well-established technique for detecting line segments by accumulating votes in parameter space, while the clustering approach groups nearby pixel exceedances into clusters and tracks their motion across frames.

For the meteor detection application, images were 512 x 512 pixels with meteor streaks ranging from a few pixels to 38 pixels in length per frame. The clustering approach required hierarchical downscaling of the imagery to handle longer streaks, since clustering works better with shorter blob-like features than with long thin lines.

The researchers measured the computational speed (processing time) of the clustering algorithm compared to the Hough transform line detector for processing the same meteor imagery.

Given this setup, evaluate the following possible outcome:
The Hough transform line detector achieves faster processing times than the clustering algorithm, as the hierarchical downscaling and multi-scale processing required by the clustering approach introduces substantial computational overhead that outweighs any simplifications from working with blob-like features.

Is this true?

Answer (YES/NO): NO